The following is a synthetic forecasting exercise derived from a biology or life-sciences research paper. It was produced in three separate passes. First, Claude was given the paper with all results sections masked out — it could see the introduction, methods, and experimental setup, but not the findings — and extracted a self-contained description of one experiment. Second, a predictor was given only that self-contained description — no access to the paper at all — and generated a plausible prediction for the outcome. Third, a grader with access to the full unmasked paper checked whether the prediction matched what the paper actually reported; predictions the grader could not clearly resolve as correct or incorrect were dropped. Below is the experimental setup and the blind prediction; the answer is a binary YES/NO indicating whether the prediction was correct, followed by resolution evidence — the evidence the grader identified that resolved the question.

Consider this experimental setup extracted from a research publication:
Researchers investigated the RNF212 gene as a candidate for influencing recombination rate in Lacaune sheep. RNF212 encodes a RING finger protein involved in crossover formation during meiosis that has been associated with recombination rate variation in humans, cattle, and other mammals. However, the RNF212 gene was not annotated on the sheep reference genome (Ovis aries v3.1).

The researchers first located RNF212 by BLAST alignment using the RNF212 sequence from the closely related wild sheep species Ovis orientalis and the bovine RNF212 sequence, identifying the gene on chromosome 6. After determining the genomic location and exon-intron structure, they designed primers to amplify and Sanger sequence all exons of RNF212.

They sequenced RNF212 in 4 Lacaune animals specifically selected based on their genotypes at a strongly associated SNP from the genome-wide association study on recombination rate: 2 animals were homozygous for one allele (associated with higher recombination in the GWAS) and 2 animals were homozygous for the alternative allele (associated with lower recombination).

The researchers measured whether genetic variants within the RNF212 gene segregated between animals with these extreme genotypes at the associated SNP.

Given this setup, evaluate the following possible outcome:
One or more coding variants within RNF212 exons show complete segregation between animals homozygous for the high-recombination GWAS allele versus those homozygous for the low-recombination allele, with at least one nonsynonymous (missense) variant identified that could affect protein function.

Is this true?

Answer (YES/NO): NO